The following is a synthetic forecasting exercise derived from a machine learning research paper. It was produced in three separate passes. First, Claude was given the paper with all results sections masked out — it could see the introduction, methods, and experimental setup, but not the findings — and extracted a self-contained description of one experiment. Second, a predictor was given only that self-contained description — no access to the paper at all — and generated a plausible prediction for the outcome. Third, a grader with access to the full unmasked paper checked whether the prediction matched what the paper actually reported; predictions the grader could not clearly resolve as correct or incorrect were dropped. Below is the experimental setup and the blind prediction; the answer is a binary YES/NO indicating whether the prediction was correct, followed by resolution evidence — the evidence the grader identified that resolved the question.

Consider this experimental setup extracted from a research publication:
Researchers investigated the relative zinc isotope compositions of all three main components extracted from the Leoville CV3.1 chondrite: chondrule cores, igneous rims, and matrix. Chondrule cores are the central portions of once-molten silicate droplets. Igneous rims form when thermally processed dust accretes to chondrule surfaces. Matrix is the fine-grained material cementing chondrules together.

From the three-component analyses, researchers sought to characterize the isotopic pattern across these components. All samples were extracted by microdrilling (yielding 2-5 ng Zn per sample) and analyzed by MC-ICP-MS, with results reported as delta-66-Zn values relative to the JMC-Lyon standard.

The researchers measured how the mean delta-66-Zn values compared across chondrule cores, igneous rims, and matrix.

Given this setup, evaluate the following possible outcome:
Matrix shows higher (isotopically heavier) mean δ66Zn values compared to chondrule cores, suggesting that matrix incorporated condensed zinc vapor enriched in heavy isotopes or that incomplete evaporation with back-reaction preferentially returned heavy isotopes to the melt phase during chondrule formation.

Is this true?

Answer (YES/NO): NO